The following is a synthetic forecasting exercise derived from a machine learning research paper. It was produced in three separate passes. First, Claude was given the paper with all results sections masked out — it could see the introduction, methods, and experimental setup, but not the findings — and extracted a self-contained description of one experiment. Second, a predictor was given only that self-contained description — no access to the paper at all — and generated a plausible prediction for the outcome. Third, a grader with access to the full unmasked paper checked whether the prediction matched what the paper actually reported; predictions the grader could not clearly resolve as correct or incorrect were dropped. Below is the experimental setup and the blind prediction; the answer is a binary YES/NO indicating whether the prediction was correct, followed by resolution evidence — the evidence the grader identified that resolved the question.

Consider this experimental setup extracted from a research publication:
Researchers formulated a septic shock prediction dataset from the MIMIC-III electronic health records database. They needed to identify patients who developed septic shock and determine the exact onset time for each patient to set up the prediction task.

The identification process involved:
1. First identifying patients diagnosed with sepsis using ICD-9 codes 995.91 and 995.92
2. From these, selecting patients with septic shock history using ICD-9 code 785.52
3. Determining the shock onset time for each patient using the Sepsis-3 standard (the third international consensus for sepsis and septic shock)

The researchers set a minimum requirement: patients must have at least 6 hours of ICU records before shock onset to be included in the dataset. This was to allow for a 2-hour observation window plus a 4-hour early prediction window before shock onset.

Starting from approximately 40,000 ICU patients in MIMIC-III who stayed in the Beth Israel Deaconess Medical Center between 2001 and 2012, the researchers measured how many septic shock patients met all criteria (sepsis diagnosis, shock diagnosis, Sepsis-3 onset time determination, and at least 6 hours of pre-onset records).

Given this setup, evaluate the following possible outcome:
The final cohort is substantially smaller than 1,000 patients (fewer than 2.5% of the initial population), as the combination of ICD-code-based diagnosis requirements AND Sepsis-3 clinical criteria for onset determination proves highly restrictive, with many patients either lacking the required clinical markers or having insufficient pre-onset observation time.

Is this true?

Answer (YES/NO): NO